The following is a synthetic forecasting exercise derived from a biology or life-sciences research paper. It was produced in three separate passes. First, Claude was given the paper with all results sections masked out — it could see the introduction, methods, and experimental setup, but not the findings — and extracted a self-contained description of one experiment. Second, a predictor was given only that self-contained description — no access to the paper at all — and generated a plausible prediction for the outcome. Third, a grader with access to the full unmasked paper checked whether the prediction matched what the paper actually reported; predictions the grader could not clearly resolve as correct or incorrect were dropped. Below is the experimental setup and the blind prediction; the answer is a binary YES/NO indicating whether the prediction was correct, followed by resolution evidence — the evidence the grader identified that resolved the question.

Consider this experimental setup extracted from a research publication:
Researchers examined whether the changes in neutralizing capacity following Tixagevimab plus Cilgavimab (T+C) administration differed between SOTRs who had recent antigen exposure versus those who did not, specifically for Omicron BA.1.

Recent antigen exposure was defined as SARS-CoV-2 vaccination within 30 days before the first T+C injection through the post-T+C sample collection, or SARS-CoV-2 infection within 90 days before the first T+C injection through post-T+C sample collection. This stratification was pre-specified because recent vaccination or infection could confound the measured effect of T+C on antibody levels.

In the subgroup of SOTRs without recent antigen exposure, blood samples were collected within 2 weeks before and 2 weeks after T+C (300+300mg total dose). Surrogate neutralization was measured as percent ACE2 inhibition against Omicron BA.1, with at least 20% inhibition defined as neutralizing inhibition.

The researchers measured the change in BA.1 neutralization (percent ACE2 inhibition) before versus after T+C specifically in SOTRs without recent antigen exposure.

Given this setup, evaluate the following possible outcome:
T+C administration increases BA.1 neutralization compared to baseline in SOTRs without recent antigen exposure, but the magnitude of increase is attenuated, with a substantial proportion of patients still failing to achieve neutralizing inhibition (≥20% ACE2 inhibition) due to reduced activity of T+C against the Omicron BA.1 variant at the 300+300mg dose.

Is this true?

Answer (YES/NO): NO